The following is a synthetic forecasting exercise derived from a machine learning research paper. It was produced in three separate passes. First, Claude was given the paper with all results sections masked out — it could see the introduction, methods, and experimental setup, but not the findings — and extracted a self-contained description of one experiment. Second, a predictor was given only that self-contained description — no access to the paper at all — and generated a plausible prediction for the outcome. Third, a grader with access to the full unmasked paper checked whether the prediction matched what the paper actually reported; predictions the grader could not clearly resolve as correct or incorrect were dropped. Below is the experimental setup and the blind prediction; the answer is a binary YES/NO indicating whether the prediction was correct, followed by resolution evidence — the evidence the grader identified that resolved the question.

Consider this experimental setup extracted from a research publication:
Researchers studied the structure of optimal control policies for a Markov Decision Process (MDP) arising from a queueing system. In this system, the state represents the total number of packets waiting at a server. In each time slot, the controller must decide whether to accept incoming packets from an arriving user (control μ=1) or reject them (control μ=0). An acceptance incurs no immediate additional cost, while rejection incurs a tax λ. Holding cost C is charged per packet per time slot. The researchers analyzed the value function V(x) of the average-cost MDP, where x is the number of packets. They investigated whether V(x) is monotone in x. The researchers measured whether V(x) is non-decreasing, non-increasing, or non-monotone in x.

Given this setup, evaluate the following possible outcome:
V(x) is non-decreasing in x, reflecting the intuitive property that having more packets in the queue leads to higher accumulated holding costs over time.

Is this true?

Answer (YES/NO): YES